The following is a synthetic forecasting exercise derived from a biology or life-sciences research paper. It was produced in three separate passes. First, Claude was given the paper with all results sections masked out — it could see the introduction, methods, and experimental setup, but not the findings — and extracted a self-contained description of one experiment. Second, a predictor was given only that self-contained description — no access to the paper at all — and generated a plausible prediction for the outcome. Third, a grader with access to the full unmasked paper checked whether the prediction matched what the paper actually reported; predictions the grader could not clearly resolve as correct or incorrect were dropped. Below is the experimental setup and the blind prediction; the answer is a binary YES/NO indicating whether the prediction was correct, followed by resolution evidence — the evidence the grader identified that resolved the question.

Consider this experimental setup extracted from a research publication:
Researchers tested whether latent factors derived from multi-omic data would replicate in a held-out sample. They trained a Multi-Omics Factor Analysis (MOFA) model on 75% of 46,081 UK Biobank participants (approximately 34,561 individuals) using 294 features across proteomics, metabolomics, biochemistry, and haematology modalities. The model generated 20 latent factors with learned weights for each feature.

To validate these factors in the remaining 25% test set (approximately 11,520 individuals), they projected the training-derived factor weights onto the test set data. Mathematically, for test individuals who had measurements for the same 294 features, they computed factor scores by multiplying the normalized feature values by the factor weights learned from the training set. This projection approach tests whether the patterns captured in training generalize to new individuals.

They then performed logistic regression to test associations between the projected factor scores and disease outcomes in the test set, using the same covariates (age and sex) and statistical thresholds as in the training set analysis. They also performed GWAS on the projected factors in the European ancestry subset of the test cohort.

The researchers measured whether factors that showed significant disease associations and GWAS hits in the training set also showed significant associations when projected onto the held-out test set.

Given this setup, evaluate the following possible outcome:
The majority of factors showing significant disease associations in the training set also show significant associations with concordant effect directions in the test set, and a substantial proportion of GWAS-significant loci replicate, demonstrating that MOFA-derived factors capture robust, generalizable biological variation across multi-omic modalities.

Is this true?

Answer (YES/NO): YES